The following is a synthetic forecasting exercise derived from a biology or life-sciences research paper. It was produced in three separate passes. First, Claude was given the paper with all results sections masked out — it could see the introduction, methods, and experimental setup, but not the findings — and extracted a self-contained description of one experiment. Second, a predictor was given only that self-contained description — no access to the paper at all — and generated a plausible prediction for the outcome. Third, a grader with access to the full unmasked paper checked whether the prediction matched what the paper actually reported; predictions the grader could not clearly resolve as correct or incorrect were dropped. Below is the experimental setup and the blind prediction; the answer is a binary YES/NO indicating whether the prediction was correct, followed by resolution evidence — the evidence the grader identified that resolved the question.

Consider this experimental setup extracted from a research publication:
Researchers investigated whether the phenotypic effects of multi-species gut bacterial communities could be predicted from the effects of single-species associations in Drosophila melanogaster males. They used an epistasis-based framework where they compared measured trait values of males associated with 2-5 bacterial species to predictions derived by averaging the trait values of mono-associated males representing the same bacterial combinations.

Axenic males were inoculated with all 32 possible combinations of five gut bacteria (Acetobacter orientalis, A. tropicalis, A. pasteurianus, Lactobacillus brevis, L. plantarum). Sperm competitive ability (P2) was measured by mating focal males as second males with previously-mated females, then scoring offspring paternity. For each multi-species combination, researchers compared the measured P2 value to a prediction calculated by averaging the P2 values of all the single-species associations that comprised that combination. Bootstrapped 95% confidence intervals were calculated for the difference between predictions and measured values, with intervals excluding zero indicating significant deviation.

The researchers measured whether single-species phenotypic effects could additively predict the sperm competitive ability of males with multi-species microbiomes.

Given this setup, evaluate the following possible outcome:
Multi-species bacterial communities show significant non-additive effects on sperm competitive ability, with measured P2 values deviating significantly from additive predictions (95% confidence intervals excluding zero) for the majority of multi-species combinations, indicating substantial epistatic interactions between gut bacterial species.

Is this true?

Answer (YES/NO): YES